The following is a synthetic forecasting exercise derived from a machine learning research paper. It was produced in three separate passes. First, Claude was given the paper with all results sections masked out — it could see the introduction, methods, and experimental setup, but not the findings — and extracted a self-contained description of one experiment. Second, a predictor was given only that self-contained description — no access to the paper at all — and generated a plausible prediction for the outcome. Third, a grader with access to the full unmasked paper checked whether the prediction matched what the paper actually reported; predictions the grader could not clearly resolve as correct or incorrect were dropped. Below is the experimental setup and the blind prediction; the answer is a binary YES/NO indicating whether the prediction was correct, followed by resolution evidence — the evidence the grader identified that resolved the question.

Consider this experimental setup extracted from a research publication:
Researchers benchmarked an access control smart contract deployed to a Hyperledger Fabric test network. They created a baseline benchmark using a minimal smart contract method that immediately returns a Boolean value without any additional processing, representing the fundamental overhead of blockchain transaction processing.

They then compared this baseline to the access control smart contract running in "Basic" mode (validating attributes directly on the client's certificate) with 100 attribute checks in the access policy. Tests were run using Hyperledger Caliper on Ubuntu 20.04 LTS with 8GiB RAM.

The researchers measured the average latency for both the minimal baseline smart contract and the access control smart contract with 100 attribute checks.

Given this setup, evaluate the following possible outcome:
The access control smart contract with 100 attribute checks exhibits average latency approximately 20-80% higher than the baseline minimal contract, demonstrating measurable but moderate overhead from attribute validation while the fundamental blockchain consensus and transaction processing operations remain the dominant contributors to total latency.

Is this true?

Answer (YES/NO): NO